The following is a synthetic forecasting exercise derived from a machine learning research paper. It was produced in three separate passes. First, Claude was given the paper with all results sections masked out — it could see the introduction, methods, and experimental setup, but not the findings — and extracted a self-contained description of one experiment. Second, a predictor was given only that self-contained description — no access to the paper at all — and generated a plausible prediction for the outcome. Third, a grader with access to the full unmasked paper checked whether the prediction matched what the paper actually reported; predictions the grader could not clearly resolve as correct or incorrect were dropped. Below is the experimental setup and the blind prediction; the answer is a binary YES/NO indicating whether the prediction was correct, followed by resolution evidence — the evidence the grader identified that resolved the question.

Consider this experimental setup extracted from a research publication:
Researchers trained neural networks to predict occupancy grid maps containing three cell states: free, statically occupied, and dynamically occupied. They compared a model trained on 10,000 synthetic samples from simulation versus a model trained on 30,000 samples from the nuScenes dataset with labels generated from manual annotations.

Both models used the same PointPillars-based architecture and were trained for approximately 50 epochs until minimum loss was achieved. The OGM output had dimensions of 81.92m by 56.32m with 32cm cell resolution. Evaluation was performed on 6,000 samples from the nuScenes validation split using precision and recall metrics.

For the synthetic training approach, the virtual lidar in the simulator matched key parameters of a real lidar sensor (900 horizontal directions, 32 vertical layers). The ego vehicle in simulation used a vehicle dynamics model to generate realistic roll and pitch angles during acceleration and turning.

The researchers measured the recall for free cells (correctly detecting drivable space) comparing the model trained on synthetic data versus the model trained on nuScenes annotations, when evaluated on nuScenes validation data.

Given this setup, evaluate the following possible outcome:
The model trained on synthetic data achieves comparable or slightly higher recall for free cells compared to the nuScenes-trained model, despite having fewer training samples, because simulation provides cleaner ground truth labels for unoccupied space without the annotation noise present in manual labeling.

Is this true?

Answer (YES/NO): NO